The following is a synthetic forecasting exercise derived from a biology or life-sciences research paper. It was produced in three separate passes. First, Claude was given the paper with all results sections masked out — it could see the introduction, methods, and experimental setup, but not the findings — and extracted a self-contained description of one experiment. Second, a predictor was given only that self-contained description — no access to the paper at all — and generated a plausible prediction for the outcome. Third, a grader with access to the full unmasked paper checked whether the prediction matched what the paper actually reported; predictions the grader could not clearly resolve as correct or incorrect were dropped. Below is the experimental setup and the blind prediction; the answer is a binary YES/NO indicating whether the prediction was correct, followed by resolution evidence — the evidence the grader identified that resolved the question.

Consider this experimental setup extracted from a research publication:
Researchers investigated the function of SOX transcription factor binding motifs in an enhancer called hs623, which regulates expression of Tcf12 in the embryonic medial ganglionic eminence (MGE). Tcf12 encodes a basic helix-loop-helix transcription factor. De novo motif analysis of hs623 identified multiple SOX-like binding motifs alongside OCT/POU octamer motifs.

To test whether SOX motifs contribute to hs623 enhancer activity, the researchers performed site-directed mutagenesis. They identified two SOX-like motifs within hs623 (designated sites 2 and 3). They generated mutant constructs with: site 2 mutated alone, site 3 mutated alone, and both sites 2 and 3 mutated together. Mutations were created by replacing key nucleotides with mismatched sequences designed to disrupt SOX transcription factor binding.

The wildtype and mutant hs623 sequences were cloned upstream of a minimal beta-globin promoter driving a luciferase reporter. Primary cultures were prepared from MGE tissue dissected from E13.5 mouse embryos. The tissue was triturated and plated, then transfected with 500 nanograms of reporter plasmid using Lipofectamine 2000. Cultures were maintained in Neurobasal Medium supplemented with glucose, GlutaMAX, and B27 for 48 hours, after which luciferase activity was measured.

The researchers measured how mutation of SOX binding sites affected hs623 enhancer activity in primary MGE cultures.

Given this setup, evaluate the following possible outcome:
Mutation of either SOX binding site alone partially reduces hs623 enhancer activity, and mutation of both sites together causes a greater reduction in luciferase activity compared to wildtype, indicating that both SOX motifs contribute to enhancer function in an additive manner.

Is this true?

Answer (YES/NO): NO